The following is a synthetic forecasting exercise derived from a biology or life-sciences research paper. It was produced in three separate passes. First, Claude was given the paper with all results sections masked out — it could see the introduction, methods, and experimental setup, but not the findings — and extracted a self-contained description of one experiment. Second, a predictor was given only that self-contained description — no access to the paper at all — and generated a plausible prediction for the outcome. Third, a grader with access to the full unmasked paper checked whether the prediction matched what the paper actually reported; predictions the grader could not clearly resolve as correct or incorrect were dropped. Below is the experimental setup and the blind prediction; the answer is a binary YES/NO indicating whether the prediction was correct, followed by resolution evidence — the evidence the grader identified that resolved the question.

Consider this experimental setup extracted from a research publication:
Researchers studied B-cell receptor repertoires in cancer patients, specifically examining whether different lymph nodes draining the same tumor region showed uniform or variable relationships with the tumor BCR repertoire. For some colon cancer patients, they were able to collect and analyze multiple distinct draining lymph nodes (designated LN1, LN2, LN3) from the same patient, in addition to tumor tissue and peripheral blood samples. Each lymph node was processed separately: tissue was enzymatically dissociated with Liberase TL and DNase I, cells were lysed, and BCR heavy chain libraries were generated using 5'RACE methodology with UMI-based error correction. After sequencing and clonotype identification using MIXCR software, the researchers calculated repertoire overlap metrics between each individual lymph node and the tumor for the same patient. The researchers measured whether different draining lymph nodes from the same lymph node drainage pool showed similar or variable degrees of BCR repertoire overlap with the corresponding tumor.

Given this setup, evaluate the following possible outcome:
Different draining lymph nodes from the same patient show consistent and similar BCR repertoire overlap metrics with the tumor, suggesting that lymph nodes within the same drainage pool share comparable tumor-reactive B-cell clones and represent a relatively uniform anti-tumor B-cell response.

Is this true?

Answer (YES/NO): NO